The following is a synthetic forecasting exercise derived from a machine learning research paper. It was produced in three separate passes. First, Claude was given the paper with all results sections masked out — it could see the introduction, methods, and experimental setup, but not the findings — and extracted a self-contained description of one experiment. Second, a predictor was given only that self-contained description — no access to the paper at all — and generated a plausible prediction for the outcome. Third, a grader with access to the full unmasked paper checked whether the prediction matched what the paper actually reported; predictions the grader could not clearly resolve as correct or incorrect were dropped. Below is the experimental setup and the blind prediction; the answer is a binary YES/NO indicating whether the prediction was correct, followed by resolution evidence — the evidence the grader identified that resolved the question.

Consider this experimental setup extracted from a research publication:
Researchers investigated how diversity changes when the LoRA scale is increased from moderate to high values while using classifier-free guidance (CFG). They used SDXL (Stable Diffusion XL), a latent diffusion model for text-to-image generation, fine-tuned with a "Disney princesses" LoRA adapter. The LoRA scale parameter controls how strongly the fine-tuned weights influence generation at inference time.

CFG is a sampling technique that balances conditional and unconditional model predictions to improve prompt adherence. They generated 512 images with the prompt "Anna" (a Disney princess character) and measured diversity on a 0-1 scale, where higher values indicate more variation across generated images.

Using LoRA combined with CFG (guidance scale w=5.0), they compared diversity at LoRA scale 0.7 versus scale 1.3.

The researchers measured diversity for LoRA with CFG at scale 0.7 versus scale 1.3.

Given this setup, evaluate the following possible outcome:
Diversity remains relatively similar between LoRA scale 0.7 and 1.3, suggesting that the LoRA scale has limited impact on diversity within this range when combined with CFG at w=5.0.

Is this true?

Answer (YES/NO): NO